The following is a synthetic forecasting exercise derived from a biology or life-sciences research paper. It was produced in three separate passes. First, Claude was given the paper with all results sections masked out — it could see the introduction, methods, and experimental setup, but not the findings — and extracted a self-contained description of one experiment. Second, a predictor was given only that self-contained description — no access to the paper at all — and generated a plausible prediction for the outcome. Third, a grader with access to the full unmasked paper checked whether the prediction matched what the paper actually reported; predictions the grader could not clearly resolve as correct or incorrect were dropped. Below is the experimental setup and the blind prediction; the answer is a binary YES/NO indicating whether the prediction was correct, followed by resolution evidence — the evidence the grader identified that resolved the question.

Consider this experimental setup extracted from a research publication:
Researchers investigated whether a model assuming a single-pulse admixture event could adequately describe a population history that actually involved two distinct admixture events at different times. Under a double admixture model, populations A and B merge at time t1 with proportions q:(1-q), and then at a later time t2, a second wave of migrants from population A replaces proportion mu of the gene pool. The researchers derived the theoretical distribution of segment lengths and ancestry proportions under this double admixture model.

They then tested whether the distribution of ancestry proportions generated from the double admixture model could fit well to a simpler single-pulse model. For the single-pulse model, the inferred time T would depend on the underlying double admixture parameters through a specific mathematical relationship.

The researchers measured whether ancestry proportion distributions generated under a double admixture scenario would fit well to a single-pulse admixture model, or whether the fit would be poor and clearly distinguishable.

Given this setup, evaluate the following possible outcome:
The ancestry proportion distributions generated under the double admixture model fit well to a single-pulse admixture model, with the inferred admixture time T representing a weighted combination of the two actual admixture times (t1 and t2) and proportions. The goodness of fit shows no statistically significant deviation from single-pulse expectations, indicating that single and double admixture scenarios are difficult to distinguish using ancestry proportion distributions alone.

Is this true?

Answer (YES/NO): YES